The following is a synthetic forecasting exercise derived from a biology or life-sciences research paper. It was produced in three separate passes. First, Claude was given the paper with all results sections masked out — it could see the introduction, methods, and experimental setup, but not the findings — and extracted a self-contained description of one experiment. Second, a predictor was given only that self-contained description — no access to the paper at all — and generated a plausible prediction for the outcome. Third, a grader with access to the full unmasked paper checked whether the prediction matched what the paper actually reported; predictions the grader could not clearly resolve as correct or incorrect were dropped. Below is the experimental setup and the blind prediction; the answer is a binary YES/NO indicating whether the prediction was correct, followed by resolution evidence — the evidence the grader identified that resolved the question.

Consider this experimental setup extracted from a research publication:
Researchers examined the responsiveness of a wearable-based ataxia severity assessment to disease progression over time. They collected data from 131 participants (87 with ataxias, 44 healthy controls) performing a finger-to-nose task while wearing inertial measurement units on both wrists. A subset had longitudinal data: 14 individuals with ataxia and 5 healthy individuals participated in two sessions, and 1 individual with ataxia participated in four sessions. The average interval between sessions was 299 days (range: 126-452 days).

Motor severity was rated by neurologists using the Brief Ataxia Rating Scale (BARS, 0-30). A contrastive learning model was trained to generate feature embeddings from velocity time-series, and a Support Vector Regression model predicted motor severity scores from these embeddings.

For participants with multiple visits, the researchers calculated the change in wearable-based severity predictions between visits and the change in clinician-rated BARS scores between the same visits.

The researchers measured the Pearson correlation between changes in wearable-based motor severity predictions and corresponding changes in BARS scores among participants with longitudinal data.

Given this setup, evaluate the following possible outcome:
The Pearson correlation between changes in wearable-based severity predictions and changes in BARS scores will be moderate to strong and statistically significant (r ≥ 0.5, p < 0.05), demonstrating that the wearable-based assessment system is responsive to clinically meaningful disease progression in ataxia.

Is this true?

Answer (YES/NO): YES